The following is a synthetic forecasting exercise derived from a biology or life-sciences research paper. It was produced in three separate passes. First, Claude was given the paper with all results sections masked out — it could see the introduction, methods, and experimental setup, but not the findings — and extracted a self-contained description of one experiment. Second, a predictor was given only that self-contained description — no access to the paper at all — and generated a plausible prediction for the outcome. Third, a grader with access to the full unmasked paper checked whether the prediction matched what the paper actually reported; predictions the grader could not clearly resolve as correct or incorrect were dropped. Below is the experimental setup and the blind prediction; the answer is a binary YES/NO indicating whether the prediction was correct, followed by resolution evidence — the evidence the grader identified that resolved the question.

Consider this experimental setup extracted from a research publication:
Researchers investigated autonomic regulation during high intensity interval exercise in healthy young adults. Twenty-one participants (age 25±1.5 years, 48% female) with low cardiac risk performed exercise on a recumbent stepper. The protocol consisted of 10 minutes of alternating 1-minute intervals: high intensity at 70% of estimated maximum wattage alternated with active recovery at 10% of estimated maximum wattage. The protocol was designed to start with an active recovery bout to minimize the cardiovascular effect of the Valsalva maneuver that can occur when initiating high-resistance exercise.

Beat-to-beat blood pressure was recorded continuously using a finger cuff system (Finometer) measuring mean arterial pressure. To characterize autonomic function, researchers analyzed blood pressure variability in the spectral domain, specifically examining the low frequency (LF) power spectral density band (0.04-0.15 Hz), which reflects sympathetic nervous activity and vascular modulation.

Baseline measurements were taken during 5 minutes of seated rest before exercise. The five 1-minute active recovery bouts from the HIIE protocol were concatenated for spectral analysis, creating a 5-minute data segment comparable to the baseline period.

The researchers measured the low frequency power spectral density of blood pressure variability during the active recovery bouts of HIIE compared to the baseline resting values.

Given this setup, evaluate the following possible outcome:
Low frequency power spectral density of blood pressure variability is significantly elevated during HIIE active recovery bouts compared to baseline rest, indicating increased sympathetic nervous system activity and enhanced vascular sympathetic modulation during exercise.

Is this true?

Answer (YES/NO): YES